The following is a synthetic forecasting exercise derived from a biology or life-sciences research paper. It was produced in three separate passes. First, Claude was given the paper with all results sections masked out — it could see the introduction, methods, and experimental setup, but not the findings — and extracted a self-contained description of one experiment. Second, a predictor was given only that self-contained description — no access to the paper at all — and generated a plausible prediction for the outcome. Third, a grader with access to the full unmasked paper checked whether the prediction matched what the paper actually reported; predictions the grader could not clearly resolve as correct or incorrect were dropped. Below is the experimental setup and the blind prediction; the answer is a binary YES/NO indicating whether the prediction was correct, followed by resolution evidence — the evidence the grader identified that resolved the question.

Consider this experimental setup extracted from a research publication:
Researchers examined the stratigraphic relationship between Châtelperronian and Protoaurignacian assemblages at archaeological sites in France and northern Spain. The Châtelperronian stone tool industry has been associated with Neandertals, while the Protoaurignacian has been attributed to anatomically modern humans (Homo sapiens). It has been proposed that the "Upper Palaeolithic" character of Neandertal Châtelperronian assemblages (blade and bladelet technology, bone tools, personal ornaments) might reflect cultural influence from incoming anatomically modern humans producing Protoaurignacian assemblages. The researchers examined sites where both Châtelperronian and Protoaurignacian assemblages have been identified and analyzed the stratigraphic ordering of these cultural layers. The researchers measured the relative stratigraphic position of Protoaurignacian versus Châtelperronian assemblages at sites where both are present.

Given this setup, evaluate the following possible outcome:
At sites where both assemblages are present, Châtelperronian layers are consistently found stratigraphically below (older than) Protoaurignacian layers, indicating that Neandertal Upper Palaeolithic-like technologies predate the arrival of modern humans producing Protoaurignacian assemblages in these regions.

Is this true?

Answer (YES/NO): YES